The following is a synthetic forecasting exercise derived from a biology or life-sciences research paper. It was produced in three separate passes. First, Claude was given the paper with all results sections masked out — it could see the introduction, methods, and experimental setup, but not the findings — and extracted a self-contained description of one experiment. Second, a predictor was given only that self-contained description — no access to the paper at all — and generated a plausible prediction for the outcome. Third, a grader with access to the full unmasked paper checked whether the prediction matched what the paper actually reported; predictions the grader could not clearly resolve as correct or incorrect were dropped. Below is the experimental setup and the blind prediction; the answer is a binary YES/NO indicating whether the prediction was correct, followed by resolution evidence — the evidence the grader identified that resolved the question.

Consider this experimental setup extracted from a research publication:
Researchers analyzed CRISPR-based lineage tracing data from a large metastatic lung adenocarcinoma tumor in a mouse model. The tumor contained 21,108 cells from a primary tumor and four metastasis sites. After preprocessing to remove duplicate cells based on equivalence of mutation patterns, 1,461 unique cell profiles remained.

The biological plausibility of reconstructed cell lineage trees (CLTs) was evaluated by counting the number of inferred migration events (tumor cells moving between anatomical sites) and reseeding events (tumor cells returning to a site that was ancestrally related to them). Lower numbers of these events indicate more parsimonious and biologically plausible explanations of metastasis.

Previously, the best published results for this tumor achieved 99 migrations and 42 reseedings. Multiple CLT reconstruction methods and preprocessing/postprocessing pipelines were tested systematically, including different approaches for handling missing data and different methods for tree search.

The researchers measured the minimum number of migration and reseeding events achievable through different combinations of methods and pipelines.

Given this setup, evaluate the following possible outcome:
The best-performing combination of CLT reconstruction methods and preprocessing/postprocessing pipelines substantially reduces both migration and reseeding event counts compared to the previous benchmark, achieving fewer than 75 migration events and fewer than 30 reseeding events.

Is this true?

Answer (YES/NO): NO